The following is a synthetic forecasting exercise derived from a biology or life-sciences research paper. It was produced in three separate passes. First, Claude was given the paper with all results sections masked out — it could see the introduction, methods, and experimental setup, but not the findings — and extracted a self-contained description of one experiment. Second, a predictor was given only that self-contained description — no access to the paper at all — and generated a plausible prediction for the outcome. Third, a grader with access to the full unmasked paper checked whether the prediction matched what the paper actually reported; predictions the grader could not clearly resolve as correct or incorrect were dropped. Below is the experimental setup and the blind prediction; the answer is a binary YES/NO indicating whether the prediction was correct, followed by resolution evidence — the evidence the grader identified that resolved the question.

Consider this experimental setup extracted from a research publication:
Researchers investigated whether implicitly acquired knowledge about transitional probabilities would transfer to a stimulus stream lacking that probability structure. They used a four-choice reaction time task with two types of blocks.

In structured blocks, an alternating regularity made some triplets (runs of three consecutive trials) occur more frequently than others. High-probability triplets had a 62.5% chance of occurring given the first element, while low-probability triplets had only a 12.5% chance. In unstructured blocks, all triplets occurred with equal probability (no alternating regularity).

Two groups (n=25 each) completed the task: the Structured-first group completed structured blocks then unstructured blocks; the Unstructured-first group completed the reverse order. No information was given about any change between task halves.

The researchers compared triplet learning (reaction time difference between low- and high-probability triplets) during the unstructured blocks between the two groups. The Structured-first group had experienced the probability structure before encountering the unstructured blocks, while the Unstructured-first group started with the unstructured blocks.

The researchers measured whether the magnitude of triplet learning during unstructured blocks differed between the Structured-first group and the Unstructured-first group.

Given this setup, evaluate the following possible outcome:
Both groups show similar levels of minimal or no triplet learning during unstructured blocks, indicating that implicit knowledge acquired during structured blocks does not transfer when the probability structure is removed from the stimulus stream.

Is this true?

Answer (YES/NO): NO